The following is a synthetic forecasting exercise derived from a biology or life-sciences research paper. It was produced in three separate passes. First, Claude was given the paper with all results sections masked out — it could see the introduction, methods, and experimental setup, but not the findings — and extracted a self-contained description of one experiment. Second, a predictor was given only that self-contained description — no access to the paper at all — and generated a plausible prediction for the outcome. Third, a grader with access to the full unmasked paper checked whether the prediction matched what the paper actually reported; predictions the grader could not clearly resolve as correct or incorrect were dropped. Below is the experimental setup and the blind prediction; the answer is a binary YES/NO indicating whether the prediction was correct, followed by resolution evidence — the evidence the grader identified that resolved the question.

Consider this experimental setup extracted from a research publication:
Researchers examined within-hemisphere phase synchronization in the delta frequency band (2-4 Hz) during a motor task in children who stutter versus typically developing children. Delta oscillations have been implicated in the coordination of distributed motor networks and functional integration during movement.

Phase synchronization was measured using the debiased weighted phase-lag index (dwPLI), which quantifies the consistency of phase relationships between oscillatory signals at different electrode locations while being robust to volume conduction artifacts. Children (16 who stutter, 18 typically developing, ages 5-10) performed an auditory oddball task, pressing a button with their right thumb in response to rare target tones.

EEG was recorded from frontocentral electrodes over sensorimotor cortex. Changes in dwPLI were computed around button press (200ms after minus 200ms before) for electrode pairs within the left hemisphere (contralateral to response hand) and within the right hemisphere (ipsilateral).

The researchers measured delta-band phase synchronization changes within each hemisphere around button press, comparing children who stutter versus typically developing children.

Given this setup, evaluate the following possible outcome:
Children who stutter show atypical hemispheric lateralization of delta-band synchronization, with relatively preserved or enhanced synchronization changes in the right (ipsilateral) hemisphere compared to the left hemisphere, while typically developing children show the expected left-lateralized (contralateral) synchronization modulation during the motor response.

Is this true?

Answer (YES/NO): NO